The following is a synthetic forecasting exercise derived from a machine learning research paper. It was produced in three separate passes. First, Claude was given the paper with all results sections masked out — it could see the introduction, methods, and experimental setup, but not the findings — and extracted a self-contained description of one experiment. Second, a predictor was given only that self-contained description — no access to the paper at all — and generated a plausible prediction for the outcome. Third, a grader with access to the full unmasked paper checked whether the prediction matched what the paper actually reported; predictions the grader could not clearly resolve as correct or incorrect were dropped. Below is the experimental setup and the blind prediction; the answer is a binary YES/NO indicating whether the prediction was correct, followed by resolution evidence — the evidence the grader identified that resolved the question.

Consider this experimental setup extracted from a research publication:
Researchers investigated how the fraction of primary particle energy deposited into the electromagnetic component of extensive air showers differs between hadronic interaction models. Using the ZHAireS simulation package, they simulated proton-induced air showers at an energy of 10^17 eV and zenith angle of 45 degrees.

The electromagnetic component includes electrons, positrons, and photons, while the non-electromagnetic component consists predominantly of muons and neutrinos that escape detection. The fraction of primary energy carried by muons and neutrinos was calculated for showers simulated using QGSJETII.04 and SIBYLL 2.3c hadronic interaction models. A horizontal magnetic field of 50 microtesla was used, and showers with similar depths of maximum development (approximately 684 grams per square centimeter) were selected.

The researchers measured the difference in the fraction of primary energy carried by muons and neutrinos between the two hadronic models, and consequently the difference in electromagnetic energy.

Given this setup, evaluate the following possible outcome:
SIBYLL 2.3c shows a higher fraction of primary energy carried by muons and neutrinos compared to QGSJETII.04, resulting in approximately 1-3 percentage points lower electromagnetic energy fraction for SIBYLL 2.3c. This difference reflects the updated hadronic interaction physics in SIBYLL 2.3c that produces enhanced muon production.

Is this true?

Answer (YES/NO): NO